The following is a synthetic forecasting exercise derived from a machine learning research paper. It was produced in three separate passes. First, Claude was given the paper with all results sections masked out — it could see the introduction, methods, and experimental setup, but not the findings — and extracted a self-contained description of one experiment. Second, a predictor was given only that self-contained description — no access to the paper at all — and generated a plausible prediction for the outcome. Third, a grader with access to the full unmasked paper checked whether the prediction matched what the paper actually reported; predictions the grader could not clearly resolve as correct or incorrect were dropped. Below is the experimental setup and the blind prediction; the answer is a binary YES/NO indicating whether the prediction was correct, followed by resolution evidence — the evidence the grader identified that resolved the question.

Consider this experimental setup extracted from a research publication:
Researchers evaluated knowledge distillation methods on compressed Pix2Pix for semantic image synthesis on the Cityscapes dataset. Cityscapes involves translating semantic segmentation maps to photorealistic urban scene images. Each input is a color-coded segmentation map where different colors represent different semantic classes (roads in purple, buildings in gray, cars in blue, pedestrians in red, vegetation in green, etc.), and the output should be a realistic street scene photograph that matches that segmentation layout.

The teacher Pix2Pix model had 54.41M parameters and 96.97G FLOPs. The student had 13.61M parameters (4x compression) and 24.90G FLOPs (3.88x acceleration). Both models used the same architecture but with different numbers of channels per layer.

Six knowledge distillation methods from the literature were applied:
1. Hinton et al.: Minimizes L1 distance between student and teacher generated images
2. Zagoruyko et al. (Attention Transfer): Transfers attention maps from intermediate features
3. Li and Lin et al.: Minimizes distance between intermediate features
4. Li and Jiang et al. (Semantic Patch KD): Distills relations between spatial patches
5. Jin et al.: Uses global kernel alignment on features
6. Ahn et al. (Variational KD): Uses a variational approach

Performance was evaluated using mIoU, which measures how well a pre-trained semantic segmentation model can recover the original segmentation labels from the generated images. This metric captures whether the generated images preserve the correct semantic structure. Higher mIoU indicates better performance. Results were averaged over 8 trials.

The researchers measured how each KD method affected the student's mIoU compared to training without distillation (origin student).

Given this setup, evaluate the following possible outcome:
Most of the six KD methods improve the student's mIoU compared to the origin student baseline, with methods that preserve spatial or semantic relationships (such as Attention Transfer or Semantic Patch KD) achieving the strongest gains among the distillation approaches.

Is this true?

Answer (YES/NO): NO